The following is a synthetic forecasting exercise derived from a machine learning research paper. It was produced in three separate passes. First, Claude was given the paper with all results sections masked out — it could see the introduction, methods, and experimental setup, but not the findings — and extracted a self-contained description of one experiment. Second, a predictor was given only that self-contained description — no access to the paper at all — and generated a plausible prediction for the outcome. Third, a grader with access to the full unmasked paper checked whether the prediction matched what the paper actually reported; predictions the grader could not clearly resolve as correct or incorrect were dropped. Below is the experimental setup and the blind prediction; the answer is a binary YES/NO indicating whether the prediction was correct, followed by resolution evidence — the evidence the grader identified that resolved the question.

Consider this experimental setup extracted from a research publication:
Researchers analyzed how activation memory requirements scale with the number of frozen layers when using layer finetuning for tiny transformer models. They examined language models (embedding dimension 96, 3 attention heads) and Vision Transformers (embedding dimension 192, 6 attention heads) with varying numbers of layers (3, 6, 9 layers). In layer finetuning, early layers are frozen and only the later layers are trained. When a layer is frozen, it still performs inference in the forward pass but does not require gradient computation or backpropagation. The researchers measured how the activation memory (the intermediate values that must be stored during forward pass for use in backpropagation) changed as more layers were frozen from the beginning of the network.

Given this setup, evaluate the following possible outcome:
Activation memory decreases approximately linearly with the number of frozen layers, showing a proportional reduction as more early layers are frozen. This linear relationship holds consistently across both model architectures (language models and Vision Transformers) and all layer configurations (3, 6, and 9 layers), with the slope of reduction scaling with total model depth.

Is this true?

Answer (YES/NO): NO